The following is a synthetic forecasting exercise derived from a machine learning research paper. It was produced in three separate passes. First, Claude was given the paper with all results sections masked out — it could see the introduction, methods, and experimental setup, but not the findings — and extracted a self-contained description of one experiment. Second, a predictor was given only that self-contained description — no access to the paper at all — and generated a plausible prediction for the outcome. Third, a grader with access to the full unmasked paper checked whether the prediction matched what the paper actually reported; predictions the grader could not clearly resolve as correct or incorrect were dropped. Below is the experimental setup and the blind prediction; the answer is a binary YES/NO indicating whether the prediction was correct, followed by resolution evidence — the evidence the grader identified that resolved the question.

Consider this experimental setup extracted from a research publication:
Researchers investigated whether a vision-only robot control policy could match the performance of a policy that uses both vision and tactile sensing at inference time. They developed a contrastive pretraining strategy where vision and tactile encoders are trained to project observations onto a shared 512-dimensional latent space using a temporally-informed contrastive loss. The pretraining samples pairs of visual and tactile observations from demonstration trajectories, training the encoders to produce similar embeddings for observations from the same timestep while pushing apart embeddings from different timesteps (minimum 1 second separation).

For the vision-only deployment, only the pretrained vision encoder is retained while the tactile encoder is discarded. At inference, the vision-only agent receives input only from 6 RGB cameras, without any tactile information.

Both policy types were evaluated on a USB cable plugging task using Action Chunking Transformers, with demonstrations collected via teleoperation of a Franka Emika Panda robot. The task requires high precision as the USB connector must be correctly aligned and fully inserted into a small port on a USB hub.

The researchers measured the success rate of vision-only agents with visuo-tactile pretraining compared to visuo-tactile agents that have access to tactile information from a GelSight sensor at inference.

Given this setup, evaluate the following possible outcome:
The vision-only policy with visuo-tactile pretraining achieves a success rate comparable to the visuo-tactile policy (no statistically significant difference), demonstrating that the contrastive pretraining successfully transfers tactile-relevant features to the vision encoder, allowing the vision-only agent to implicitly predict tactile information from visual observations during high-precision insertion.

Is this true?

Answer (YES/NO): NO